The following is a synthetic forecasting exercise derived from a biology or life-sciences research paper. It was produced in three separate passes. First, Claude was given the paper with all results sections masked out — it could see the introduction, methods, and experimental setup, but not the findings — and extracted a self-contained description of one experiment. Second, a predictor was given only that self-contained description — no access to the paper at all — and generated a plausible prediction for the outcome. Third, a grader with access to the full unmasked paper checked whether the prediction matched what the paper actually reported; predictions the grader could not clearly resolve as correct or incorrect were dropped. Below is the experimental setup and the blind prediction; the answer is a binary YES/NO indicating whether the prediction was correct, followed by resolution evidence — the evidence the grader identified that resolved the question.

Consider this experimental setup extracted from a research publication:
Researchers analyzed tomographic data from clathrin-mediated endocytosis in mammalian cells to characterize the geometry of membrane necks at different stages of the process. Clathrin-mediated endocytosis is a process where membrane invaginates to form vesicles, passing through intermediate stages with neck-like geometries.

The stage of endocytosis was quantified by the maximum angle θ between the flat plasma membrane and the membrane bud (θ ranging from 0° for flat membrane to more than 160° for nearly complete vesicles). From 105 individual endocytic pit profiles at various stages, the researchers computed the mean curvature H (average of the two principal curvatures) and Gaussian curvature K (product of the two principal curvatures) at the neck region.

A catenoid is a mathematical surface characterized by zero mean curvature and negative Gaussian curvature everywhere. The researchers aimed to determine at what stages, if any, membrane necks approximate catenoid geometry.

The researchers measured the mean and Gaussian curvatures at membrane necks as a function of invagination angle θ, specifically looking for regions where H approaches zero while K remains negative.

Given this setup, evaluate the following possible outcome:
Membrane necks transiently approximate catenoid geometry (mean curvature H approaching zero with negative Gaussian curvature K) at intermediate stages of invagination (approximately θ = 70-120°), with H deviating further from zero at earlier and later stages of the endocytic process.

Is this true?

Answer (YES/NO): NO